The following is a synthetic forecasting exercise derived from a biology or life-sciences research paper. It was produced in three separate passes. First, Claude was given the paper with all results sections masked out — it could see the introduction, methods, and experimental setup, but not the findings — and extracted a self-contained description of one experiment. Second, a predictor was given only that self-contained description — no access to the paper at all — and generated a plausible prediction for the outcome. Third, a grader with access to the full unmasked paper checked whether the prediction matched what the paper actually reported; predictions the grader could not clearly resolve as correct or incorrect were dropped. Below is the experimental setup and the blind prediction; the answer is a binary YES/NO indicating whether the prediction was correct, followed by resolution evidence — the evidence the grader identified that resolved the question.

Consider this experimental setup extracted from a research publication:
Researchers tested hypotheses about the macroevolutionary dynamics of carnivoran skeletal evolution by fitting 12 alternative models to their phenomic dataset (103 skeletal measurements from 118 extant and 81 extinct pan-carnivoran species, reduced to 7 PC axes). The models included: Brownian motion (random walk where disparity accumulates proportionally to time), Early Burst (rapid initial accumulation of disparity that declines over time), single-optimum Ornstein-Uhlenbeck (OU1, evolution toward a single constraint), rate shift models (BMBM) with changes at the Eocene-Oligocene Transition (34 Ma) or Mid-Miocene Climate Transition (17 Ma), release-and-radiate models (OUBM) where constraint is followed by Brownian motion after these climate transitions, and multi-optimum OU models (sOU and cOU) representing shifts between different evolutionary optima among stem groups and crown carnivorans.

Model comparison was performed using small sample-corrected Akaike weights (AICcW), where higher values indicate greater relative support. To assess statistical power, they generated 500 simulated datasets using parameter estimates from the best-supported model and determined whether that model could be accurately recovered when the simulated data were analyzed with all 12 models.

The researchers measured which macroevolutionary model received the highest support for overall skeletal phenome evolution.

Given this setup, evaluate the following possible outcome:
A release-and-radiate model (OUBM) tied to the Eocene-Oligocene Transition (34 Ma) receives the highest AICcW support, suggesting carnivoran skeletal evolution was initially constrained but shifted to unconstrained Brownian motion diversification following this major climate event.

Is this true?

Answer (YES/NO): YES